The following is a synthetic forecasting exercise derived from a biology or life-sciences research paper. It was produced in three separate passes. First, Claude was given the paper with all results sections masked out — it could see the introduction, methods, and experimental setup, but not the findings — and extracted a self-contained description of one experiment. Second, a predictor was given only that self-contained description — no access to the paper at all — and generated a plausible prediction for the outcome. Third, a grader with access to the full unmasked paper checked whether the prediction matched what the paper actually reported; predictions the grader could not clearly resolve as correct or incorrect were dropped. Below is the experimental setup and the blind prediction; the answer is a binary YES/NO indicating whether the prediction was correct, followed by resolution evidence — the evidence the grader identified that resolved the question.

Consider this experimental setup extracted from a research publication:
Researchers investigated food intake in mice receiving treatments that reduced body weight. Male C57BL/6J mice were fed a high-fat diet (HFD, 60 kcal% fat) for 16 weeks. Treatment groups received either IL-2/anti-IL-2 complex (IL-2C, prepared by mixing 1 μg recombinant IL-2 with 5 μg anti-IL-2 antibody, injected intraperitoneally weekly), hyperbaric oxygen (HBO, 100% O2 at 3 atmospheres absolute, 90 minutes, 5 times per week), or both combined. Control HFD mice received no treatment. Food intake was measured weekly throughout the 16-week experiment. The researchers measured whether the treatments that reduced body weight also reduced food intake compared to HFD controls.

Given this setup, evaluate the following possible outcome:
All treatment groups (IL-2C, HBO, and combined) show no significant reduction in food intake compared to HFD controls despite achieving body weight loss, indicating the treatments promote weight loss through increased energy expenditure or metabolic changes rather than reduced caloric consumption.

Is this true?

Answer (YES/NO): YES